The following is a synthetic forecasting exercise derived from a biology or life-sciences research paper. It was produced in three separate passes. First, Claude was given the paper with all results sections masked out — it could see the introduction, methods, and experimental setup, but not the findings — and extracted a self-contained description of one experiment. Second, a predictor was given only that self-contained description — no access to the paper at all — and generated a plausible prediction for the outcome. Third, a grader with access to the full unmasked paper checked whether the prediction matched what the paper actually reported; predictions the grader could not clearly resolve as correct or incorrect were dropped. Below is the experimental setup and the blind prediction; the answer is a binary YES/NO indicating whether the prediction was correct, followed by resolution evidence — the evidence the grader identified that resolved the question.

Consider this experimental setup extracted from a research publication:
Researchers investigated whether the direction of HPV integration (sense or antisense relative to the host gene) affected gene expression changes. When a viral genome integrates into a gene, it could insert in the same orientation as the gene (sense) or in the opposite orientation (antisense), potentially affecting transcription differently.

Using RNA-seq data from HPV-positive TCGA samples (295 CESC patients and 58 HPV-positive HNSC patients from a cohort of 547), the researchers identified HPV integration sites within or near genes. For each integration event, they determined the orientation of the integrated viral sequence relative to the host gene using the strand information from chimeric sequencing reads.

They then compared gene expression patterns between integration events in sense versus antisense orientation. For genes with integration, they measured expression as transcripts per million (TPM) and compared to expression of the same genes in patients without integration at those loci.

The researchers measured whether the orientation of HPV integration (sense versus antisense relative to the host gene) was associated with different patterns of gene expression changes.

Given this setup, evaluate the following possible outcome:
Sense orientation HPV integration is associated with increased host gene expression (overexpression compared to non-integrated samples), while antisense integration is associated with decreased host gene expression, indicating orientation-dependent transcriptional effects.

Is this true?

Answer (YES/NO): NO